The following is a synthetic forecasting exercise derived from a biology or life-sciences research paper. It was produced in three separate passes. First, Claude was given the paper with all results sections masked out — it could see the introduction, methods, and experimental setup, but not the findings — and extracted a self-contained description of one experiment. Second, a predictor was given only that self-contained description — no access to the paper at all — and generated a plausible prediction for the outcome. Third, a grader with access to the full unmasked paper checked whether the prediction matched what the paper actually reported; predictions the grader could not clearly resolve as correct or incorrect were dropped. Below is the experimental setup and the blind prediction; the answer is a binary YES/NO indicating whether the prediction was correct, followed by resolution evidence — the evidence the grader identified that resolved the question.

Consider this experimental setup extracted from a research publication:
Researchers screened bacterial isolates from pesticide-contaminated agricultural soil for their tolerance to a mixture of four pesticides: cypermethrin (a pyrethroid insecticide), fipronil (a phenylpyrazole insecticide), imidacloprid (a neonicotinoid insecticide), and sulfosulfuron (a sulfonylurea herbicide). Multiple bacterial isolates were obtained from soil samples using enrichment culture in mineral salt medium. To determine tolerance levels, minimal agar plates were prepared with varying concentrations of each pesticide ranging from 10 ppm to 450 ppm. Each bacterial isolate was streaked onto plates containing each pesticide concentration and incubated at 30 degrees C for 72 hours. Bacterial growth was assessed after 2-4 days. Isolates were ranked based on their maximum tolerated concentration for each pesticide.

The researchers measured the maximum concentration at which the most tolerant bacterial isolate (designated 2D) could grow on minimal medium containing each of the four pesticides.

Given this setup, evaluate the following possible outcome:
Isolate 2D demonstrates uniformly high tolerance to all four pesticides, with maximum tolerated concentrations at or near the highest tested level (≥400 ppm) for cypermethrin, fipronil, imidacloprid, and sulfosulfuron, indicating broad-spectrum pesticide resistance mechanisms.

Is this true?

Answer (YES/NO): YES